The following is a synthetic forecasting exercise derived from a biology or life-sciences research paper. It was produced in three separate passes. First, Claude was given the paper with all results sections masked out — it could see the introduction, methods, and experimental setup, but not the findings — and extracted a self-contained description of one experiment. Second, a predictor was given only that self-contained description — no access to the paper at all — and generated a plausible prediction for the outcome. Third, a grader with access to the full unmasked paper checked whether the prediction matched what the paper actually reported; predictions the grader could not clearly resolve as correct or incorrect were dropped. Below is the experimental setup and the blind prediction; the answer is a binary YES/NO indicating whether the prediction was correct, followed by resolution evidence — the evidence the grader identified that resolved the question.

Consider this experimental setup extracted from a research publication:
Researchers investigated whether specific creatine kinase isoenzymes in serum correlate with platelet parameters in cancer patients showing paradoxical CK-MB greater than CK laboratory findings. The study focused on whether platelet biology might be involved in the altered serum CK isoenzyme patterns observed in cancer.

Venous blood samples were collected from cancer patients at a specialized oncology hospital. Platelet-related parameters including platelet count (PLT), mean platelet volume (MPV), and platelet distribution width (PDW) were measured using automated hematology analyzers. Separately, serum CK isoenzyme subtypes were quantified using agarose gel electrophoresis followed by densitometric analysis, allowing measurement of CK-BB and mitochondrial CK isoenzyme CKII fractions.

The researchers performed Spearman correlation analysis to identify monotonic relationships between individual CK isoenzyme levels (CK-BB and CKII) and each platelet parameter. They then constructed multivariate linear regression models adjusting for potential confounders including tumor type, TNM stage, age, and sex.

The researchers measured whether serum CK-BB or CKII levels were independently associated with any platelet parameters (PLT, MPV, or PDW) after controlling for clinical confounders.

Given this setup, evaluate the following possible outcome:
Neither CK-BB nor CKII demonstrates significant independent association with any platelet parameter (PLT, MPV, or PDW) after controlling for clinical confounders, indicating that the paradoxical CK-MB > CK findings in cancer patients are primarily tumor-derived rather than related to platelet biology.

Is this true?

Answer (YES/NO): NO